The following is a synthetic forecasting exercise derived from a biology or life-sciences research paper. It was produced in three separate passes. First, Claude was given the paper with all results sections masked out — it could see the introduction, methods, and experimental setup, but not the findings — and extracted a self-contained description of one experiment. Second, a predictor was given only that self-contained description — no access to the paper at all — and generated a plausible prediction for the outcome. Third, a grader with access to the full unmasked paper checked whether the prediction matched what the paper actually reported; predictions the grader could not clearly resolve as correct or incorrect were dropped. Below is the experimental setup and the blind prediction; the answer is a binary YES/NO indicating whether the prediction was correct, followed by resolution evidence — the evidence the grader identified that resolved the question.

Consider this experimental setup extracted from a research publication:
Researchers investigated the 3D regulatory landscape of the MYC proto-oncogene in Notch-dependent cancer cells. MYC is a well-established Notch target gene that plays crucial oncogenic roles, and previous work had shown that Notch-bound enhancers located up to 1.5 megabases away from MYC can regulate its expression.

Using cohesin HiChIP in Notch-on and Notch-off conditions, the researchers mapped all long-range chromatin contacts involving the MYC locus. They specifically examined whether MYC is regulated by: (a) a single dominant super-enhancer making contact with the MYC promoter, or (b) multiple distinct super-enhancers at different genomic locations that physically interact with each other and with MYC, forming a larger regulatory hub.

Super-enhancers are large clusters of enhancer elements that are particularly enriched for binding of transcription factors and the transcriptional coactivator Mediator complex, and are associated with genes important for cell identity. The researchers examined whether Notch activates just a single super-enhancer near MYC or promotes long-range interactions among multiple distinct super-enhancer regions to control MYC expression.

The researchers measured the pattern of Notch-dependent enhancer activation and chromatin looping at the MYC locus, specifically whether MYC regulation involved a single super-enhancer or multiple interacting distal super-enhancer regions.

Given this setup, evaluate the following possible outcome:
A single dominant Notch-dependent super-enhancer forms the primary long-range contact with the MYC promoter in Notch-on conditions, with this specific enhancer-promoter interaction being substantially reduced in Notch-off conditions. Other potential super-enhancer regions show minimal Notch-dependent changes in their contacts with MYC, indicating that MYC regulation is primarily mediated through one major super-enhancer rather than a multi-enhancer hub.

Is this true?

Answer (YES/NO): NO